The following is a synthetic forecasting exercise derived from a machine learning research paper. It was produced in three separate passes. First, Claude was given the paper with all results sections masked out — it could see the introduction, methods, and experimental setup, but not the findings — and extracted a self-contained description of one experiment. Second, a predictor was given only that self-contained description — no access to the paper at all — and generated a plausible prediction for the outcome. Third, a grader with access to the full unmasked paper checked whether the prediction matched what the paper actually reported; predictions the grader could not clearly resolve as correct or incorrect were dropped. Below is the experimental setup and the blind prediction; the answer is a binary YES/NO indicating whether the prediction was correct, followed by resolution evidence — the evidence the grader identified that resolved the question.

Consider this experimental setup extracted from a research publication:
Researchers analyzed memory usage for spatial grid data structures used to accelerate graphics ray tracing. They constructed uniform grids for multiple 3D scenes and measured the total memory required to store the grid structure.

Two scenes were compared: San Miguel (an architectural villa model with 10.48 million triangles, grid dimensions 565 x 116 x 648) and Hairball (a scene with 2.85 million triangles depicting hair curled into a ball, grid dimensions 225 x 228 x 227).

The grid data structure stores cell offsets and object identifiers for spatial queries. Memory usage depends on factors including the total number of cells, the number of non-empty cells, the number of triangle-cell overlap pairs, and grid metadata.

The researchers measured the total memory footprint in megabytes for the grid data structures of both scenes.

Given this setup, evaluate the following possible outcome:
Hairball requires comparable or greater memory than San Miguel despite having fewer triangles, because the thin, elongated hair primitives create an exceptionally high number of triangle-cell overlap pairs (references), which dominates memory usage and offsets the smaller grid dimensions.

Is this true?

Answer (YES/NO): YES